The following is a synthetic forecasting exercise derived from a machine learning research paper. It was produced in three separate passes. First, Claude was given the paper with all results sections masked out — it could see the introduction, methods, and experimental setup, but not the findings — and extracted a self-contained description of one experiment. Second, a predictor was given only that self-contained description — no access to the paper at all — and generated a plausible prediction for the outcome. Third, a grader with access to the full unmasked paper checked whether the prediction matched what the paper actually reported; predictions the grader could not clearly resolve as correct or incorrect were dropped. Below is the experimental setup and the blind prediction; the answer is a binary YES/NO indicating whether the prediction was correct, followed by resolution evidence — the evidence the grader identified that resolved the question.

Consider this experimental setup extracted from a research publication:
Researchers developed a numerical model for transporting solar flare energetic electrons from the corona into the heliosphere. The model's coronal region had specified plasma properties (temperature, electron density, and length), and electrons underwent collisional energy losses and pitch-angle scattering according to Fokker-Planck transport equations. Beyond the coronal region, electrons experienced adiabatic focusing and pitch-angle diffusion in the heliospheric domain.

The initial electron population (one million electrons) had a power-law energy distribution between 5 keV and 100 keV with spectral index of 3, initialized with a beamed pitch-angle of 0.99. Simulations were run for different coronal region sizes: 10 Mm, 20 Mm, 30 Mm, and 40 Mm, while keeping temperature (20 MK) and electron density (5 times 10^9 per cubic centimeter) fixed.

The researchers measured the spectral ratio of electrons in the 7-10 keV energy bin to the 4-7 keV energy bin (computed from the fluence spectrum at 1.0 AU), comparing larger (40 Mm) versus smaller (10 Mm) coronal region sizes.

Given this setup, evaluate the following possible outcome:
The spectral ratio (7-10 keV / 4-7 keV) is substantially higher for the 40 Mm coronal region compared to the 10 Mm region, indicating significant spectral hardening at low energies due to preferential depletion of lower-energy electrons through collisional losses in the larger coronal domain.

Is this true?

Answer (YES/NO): NO